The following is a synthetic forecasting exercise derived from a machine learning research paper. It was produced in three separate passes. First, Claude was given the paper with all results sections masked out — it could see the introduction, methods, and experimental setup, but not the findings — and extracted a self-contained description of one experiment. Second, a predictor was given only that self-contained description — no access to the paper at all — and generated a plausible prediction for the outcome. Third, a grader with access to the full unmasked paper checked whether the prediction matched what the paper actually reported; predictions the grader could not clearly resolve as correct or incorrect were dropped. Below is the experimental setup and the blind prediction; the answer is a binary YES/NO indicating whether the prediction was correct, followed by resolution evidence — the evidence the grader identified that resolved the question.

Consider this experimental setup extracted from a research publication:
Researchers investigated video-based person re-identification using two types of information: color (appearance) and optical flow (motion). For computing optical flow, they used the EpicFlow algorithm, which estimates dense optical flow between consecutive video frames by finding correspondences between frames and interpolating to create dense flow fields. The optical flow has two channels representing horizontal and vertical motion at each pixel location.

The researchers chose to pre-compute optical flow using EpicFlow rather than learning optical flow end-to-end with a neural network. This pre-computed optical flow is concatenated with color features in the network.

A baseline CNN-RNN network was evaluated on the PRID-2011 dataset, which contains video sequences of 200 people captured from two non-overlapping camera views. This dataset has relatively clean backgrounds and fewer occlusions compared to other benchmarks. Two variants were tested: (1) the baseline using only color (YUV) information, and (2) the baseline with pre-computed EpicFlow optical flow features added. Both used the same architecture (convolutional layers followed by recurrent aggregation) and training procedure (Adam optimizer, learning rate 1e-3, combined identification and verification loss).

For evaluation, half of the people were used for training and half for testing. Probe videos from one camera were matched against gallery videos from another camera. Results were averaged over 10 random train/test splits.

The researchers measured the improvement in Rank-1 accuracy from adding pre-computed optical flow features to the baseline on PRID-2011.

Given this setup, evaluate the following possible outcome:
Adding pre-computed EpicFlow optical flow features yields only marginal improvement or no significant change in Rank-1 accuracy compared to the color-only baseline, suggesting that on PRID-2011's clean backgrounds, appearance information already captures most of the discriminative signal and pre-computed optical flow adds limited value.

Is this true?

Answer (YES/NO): YES